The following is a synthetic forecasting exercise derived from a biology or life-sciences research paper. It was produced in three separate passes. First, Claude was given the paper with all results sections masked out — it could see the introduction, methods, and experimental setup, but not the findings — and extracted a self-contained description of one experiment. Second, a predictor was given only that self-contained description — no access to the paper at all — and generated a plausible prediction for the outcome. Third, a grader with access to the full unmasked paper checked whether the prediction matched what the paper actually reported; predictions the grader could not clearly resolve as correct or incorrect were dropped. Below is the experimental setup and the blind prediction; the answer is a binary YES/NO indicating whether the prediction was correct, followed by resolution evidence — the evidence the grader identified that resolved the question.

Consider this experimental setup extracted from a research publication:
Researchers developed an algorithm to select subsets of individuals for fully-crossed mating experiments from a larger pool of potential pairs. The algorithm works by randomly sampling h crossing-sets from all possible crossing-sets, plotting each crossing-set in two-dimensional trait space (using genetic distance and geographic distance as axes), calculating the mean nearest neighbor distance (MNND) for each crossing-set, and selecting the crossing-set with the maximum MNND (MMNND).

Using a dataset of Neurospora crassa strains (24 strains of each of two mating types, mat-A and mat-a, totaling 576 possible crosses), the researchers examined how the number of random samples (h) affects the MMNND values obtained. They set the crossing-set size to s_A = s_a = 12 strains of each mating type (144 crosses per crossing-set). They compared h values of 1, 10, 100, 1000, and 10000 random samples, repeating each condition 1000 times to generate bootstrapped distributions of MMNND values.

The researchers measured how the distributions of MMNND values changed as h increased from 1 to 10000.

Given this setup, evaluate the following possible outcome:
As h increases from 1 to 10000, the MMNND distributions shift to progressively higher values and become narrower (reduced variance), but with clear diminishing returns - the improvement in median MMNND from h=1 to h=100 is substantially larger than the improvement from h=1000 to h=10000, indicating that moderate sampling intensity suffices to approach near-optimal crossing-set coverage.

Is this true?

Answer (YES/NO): YES